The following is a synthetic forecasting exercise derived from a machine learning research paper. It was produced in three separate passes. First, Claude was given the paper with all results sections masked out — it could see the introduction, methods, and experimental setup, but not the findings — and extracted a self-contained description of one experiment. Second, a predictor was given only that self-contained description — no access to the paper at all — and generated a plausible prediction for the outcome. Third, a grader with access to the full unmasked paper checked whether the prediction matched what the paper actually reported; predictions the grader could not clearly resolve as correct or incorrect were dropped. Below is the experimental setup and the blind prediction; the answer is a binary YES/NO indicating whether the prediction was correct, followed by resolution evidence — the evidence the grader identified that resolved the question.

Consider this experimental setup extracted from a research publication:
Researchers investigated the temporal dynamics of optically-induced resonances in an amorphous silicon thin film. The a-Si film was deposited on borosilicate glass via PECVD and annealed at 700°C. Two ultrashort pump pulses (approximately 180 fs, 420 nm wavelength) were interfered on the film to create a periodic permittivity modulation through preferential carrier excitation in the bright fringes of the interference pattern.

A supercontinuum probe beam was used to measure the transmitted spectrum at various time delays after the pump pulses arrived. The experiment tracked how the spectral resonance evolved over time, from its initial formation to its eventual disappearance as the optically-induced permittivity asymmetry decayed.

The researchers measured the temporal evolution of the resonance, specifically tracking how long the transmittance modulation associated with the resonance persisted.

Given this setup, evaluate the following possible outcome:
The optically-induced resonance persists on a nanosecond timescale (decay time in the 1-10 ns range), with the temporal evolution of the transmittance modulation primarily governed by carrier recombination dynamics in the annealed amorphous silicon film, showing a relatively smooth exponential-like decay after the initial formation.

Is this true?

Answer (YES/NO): NO